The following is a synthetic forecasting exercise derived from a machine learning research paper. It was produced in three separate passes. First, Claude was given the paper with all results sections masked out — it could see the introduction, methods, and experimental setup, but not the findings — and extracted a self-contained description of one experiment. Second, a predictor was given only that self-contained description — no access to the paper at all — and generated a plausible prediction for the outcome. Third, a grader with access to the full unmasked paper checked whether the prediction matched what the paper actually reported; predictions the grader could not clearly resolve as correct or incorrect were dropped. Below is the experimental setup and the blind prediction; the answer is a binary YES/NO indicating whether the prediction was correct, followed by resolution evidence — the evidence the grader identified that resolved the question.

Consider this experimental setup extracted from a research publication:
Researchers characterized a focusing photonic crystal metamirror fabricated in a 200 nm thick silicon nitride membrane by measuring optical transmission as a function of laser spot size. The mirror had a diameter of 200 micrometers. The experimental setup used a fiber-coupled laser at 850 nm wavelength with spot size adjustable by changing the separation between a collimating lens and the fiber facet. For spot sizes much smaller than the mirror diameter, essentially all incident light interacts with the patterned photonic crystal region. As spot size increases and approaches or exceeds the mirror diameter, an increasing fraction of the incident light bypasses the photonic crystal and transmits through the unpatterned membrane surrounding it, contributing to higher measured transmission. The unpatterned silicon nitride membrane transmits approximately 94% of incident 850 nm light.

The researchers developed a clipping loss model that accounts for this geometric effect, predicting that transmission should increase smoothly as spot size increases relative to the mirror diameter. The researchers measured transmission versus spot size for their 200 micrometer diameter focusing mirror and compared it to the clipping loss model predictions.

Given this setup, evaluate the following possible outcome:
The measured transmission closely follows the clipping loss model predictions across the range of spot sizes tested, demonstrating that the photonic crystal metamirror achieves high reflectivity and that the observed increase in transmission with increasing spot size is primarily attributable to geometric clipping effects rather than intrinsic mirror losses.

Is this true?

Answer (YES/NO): NO